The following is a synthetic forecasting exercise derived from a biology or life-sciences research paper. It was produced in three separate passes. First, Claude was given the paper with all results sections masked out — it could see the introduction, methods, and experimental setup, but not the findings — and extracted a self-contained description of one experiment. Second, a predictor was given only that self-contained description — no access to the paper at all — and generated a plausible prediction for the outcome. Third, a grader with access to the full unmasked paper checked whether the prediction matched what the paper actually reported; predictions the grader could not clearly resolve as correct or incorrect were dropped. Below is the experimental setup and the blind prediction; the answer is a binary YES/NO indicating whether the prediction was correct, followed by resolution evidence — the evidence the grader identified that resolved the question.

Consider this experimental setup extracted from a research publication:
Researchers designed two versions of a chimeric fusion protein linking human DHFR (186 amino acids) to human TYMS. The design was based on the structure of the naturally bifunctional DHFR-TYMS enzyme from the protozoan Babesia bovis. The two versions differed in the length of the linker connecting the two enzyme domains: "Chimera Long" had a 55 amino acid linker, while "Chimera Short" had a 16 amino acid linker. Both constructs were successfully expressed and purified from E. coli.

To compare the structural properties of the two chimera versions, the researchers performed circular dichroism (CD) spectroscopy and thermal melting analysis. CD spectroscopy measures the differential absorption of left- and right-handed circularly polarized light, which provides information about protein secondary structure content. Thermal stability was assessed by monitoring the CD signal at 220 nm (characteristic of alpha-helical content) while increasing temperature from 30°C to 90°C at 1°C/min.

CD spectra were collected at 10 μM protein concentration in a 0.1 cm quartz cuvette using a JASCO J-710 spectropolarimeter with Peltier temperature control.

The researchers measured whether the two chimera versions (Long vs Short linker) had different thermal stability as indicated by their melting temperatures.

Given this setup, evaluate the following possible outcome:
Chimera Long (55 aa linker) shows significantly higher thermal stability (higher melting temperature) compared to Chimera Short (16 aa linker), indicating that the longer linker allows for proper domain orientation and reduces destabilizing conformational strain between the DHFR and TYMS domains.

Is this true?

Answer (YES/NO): NO